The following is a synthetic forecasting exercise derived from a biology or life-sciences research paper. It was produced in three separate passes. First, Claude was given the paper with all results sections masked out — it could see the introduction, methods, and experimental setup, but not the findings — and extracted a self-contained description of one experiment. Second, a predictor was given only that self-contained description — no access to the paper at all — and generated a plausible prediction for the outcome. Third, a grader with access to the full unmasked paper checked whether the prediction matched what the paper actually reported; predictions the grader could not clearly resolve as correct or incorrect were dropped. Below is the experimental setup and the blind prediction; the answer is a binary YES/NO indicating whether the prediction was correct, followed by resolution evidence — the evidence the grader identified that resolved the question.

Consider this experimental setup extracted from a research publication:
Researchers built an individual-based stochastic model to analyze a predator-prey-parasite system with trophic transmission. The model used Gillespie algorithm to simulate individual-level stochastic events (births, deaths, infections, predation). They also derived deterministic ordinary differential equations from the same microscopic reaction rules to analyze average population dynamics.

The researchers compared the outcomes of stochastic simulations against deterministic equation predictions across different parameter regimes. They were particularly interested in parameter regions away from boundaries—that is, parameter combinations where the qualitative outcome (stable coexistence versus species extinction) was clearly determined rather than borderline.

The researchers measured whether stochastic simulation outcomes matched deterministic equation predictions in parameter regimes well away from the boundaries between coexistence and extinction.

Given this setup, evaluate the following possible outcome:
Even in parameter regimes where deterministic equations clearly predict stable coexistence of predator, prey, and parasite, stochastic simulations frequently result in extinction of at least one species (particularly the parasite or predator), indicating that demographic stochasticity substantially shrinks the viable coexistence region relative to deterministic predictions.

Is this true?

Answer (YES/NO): NO